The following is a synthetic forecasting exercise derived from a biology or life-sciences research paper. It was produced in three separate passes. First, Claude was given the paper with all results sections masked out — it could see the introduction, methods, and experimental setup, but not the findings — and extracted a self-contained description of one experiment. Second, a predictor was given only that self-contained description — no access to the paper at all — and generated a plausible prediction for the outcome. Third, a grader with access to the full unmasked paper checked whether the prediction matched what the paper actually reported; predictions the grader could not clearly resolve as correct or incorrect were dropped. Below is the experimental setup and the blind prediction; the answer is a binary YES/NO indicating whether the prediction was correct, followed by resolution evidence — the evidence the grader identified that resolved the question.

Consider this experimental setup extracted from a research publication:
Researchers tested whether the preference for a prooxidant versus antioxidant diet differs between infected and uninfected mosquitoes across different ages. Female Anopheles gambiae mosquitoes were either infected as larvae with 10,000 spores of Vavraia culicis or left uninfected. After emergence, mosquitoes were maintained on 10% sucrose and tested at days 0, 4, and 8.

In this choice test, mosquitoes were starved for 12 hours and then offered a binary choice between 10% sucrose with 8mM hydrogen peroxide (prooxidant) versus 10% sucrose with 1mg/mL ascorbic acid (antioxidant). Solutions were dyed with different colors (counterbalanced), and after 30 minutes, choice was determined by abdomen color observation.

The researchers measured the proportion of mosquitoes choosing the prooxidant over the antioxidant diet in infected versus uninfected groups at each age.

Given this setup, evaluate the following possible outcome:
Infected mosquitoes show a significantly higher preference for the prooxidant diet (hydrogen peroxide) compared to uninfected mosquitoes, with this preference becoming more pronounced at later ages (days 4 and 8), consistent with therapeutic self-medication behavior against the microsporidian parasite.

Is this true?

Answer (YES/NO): NO